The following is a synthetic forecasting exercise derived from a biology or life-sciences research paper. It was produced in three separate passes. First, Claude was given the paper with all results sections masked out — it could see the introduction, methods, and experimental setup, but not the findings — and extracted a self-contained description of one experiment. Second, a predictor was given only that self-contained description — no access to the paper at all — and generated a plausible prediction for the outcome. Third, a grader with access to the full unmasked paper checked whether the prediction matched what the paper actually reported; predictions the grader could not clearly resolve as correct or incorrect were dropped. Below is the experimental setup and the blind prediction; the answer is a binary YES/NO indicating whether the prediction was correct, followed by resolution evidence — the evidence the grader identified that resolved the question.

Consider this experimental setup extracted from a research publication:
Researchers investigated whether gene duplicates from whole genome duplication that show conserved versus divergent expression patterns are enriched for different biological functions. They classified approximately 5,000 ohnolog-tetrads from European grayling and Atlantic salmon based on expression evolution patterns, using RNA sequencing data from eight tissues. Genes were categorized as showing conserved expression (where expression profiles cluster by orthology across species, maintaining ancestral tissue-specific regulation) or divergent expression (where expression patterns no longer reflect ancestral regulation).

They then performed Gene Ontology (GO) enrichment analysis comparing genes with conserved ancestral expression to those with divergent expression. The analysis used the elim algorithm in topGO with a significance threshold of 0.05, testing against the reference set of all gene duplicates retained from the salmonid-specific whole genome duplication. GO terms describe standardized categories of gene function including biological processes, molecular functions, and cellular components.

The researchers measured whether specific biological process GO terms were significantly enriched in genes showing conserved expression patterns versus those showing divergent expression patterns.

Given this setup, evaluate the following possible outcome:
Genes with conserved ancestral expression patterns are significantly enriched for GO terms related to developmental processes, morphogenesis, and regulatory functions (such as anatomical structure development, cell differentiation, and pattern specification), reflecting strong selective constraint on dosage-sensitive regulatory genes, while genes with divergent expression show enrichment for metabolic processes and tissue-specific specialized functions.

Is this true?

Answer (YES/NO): NO